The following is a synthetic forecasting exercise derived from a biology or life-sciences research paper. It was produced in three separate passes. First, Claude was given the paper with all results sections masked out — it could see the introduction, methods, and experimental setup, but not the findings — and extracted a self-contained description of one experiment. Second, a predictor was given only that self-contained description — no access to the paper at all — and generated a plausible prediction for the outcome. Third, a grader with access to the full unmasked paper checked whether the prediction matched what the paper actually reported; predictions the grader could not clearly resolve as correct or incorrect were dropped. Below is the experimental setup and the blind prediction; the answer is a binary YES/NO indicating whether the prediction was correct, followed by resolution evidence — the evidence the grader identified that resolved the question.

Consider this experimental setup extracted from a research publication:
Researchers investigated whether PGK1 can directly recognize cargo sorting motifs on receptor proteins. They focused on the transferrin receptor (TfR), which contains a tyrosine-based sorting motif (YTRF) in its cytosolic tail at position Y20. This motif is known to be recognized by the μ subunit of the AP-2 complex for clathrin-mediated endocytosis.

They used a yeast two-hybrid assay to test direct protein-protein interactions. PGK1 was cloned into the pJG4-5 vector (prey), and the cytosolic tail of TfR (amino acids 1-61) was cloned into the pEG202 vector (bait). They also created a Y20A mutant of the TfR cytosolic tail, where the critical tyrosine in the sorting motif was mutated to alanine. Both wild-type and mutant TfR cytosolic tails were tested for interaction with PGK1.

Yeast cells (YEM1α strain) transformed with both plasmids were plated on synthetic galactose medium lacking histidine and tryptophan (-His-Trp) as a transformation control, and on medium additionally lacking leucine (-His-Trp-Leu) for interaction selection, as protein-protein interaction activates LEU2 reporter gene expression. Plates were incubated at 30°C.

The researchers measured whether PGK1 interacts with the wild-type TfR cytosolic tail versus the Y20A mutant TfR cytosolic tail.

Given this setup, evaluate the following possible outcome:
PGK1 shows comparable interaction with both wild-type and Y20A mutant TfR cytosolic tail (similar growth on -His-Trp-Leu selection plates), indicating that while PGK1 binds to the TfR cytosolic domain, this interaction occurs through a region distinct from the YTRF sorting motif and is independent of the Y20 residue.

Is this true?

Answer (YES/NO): NO